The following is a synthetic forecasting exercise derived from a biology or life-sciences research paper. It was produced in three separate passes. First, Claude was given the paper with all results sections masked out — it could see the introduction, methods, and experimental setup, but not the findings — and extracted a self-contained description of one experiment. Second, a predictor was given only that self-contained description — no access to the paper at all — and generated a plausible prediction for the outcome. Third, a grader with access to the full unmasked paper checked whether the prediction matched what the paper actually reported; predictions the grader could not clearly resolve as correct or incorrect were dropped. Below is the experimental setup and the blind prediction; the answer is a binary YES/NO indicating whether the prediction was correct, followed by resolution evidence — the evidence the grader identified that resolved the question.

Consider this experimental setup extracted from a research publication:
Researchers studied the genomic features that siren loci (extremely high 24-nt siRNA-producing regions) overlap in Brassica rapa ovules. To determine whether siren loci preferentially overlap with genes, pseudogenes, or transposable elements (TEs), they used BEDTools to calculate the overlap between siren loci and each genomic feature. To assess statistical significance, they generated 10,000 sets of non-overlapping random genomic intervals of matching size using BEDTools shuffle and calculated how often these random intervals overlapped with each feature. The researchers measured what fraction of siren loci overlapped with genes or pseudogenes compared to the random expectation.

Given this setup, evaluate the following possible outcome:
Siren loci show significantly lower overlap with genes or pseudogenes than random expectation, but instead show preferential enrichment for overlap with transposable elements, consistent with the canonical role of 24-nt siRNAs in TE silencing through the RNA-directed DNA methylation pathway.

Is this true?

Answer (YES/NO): NO